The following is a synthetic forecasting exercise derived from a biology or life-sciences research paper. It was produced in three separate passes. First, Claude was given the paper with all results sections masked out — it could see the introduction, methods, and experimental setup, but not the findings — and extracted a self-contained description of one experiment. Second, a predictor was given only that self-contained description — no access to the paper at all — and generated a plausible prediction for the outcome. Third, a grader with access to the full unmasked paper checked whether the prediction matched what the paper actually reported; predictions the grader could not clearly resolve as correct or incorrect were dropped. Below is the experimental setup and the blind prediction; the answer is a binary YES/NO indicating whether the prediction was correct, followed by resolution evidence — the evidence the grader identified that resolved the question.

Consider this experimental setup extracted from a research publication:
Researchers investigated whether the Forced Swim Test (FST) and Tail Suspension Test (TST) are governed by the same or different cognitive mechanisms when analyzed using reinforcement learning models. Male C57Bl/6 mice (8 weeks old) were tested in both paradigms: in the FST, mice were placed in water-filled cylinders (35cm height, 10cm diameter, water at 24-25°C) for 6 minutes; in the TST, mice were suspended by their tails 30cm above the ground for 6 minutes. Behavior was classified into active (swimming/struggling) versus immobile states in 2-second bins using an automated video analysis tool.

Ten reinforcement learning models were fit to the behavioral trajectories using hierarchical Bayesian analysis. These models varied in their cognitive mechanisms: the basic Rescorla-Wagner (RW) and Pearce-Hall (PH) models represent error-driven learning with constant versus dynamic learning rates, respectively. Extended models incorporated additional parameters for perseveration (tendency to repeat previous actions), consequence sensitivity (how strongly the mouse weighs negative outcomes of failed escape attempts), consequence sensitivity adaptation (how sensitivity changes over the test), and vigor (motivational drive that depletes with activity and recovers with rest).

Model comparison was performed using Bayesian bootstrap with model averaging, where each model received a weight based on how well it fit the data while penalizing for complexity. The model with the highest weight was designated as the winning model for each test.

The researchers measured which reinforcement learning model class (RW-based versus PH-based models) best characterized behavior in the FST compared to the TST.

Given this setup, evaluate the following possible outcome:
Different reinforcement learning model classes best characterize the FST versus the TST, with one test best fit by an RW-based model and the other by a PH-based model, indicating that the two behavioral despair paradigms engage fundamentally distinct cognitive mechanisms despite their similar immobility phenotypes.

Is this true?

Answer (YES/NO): YES